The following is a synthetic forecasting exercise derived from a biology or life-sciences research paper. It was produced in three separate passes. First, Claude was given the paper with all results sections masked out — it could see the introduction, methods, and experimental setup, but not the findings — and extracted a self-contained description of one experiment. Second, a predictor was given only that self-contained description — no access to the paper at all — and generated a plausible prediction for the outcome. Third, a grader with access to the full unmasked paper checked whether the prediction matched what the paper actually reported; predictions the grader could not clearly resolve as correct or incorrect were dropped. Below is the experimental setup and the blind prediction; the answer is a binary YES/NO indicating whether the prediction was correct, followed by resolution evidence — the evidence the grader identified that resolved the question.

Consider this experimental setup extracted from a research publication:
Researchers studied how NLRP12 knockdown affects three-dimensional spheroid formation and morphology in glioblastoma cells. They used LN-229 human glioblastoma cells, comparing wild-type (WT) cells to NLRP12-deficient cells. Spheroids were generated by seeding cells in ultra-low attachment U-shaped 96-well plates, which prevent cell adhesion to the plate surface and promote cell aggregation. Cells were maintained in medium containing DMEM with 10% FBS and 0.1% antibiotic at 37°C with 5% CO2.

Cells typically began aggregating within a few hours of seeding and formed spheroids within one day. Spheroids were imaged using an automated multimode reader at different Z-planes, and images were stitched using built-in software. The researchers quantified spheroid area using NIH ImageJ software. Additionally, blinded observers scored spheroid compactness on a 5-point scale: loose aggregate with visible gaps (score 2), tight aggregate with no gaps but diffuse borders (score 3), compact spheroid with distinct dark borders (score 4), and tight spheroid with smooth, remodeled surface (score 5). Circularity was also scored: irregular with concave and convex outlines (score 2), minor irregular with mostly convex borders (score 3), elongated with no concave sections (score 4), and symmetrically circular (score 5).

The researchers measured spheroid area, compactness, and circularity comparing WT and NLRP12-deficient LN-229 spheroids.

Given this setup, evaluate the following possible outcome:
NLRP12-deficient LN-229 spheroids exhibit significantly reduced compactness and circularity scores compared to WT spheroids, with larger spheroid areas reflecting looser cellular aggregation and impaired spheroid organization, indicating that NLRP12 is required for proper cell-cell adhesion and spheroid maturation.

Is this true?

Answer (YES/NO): YES